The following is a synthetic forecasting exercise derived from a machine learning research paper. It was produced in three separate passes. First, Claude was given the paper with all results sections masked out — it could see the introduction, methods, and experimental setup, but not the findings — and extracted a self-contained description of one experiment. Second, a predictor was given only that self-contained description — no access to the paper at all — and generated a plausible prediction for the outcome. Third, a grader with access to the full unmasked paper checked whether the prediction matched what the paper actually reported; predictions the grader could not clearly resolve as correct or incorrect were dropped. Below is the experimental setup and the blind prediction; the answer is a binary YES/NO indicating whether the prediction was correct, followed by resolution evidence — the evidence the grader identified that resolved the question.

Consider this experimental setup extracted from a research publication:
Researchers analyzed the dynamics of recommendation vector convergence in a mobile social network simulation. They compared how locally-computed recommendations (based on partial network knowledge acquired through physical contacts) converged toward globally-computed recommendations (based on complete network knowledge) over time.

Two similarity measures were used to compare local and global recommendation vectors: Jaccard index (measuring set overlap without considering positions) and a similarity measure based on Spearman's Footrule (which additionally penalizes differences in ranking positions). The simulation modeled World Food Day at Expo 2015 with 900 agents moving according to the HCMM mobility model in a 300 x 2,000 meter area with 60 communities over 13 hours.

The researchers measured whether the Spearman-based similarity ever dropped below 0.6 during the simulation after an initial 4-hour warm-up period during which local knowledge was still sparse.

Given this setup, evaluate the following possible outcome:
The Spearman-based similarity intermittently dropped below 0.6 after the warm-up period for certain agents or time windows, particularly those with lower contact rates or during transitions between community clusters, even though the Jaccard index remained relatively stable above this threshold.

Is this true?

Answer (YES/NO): NO